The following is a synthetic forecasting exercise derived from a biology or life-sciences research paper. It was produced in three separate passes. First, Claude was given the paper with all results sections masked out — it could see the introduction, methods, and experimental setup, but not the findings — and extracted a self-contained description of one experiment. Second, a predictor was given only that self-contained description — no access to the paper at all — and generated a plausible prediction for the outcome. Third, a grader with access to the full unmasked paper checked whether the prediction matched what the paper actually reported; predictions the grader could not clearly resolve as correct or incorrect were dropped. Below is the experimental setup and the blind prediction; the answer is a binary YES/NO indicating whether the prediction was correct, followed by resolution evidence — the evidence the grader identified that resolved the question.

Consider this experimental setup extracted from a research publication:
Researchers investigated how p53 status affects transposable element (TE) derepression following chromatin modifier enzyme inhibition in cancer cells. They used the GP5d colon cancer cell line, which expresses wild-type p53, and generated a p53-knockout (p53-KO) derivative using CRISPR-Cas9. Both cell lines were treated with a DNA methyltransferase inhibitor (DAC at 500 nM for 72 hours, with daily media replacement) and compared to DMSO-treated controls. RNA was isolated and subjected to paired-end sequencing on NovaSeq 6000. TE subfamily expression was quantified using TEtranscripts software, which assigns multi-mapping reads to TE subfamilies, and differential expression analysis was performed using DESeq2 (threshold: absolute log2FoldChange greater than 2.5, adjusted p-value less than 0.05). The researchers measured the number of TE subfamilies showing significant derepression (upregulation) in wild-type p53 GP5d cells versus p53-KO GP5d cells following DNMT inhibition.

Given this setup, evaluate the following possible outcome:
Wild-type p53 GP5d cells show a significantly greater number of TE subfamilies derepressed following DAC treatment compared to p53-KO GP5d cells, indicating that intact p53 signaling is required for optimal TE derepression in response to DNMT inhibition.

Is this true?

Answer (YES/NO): NO